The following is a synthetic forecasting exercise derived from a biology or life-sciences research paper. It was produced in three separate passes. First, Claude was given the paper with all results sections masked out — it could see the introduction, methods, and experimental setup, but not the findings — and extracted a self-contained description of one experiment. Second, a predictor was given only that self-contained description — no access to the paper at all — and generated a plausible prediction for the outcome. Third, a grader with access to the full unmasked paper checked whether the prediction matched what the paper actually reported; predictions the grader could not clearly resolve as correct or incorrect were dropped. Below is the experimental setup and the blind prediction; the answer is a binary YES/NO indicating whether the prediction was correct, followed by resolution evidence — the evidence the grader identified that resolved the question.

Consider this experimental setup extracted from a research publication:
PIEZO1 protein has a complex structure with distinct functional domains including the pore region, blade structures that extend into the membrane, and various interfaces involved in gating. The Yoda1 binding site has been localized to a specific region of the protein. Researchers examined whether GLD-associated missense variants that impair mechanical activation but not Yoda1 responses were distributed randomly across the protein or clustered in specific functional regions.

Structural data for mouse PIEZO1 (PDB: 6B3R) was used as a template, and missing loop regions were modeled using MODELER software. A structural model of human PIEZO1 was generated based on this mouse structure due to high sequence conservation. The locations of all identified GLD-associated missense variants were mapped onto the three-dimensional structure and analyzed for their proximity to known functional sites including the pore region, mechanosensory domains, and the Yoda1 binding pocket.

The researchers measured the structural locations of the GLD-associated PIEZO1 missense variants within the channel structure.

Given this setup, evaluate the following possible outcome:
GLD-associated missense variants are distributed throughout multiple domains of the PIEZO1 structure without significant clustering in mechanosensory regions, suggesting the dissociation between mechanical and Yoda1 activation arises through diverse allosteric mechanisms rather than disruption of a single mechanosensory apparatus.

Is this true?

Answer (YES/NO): YES